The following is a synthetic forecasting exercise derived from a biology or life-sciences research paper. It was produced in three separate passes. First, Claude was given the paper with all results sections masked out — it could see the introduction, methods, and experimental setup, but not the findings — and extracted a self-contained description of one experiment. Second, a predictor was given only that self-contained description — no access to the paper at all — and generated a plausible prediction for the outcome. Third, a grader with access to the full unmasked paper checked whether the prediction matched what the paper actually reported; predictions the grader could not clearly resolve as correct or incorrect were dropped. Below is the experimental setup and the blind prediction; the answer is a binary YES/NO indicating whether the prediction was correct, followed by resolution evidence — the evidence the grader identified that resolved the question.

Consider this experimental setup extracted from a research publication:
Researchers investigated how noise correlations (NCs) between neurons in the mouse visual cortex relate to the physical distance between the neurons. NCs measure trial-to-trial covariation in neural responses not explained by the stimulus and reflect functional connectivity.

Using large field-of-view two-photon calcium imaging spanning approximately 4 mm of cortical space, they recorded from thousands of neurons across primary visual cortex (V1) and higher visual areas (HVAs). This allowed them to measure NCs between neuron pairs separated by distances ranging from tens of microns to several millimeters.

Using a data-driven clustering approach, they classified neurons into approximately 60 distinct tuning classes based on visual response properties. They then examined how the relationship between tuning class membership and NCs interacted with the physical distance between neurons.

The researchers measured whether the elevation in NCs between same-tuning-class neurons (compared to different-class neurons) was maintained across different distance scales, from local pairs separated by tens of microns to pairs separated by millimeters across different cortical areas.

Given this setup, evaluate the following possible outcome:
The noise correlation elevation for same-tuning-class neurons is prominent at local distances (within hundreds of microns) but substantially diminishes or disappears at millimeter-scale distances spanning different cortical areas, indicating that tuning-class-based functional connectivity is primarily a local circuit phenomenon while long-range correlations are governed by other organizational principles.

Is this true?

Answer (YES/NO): NO